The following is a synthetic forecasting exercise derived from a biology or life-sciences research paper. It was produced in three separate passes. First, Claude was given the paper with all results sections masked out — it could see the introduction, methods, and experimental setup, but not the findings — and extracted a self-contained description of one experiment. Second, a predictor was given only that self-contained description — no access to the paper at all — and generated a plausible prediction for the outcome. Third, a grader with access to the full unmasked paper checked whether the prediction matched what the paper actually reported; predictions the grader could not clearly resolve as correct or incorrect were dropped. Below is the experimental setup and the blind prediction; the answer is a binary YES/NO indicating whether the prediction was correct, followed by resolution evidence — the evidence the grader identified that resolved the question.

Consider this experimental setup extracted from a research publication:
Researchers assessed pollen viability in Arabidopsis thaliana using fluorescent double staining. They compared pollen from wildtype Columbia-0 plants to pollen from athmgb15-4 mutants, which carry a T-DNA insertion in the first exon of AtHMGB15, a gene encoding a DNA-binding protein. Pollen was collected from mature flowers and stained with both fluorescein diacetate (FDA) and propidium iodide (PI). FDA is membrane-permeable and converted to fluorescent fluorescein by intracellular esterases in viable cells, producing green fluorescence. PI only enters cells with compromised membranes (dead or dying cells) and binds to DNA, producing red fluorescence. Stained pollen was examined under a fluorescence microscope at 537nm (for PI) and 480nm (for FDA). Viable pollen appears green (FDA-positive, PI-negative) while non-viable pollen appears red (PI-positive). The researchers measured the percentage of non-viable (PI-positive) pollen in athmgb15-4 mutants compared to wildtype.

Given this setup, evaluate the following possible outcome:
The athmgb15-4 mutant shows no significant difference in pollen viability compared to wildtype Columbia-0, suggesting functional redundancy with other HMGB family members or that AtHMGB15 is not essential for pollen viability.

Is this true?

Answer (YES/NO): NO